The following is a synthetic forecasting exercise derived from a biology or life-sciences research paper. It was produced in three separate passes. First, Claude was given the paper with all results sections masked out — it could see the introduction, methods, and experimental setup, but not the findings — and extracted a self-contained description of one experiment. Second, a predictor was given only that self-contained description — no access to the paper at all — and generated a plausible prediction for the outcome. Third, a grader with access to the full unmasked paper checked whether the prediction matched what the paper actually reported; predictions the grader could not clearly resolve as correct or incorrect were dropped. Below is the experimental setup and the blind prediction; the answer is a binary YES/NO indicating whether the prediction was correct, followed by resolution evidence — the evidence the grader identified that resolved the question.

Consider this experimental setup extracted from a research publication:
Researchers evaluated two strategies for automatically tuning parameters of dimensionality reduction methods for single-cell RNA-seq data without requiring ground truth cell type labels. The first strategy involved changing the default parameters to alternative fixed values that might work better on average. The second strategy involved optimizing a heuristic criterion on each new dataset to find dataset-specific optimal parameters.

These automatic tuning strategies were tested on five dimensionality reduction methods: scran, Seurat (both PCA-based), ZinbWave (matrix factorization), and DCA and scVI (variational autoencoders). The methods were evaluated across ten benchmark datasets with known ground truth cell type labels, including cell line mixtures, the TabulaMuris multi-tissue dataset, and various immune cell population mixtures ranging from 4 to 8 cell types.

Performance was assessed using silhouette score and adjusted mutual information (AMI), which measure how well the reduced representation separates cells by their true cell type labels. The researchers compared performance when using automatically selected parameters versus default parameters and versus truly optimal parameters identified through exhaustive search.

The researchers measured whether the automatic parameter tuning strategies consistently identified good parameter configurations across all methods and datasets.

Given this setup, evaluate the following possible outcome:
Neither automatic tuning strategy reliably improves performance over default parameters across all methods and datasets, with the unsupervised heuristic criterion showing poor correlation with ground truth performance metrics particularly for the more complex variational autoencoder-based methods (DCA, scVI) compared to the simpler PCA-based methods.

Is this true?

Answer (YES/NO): NO